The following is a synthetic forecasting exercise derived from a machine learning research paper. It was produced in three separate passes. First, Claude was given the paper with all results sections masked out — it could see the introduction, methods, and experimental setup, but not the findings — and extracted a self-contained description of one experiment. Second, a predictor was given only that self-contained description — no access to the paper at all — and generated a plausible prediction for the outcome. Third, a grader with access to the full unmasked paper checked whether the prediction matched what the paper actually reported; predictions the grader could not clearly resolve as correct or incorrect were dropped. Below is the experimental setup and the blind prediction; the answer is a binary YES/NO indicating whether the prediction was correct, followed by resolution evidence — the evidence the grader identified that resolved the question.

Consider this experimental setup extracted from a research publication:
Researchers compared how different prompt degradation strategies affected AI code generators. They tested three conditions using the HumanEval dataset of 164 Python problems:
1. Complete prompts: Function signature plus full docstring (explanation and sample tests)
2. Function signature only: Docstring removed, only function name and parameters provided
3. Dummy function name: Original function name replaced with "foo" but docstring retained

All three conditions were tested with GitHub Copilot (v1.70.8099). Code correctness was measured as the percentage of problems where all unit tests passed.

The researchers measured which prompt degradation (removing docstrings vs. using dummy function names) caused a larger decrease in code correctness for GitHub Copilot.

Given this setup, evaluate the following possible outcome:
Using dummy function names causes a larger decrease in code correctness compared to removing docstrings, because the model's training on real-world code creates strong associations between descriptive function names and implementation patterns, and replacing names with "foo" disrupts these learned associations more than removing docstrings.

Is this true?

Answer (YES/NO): NO